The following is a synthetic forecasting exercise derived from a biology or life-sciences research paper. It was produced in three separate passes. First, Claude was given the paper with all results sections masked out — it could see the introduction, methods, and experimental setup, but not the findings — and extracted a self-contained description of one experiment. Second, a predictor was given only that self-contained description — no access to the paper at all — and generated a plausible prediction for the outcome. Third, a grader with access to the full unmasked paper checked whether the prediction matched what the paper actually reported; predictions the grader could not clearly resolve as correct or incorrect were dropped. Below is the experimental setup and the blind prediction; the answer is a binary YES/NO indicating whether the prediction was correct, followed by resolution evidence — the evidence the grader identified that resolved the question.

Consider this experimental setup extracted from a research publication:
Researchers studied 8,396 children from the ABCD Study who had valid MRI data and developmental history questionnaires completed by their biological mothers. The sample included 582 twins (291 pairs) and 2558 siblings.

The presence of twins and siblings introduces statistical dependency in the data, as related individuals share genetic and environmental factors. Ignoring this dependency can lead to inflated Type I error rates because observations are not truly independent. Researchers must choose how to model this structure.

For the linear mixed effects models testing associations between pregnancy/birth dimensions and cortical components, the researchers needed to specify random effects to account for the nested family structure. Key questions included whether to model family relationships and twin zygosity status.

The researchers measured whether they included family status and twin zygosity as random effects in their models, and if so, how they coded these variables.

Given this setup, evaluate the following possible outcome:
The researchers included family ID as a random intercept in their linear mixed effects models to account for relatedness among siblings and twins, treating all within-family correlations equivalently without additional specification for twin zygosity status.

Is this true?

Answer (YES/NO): NO